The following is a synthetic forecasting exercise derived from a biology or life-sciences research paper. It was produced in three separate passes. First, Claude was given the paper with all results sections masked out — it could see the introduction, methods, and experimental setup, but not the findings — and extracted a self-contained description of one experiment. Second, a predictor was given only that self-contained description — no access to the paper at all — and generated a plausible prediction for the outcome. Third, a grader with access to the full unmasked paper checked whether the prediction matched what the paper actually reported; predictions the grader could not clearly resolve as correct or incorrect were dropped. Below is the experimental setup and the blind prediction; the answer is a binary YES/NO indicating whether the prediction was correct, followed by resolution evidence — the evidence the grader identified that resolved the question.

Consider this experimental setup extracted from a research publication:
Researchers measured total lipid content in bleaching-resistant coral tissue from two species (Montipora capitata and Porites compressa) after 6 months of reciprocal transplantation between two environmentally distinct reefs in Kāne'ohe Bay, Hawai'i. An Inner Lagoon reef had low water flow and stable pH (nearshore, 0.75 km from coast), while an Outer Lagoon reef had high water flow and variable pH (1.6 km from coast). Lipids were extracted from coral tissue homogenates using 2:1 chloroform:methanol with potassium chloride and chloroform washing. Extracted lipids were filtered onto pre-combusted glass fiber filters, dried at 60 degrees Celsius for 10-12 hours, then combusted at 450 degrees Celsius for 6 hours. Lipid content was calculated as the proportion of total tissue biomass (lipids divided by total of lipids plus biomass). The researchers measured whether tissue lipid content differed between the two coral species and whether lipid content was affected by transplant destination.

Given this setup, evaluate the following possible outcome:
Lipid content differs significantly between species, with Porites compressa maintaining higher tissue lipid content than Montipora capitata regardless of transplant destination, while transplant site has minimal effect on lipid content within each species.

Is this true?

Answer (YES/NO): NO